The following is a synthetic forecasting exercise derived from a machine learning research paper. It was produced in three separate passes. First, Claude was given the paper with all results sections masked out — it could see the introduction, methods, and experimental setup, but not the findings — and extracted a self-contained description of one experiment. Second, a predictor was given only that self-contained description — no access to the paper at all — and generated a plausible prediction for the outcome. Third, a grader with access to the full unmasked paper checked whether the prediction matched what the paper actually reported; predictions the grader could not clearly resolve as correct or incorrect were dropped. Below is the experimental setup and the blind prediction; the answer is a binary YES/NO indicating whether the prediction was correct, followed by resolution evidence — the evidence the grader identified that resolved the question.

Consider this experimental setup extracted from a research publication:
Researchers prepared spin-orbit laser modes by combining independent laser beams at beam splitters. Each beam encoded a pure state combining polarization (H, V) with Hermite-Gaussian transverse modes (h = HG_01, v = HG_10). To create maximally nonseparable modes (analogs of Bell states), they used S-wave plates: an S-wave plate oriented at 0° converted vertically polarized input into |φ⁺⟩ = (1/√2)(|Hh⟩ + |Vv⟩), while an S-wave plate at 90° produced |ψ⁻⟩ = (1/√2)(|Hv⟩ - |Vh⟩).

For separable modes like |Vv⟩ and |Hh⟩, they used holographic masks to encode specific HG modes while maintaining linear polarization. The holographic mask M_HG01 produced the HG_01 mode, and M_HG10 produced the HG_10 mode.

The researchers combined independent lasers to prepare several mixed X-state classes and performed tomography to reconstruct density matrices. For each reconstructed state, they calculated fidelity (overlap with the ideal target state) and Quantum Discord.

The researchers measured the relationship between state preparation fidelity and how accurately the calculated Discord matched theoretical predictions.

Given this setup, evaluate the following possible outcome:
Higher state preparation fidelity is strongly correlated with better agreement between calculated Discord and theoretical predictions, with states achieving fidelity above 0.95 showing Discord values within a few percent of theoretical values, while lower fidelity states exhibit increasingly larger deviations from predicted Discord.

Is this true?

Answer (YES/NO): NO